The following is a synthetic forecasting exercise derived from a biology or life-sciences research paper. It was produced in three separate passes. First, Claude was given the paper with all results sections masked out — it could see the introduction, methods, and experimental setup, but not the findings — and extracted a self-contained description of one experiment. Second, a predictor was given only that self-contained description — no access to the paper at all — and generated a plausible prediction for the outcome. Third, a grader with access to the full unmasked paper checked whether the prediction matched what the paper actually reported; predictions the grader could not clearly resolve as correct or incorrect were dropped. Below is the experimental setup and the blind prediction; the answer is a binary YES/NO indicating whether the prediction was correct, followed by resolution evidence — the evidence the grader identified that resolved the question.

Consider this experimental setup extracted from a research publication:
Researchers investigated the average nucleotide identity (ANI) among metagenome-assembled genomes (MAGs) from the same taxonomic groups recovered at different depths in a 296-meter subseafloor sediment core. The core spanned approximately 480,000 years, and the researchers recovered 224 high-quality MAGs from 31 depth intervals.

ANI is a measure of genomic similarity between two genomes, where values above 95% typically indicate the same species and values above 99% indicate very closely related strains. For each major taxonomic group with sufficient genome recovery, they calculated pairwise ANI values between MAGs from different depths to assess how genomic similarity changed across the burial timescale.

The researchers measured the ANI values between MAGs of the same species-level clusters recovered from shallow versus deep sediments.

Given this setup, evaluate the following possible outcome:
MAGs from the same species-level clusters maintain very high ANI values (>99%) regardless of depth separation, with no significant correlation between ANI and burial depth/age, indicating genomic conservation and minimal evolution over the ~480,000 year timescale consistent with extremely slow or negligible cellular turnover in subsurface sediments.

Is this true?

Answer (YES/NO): YES